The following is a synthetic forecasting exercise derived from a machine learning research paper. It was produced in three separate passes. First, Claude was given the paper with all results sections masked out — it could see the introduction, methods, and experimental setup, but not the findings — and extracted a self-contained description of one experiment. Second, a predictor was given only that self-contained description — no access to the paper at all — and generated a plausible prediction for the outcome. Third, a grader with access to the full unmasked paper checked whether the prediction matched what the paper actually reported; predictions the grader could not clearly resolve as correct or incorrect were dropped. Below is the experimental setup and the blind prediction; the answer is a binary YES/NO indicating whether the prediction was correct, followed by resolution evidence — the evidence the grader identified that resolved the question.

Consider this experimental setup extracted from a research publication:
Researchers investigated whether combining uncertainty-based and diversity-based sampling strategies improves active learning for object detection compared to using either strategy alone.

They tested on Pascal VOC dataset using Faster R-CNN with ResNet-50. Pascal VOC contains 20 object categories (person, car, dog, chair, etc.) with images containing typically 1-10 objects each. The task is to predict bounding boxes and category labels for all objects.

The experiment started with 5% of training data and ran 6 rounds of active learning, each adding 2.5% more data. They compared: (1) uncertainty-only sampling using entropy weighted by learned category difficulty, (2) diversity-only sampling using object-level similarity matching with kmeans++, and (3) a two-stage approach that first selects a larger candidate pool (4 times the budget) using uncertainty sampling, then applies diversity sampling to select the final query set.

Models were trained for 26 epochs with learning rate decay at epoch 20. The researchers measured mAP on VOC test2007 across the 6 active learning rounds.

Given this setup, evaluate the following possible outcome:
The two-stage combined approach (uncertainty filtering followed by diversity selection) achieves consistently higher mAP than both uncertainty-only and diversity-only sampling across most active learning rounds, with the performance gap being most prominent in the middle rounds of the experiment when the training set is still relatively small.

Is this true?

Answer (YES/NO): NO